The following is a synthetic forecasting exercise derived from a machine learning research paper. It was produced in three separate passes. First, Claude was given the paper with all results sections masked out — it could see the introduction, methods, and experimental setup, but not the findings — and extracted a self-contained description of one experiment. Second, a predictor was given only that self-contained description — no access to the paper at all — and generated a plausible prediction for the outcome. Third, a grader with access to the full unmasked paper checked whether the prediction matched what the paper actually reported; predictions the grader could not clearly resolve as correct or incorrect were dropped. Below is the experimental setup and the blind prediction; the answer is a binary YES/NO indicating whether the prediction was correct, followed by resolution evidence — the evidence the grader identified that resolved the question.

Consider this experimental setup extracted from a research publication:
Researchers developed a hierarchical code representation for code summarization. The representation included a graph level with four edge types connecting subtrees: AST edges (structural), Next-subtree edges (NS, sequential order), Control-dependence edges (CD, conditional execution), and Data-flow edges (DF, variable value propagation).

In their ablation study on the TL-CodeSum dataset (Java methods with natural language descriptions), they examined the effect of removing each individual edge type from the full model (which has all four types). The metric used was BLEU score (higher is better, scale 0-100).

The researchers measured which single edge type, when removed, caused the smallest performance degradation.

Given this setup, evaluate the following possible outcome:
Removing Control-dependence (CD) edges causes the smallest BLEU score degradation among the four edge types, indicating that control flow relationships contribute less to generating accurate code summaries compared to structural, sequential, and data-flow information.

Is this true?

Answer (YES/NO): NO